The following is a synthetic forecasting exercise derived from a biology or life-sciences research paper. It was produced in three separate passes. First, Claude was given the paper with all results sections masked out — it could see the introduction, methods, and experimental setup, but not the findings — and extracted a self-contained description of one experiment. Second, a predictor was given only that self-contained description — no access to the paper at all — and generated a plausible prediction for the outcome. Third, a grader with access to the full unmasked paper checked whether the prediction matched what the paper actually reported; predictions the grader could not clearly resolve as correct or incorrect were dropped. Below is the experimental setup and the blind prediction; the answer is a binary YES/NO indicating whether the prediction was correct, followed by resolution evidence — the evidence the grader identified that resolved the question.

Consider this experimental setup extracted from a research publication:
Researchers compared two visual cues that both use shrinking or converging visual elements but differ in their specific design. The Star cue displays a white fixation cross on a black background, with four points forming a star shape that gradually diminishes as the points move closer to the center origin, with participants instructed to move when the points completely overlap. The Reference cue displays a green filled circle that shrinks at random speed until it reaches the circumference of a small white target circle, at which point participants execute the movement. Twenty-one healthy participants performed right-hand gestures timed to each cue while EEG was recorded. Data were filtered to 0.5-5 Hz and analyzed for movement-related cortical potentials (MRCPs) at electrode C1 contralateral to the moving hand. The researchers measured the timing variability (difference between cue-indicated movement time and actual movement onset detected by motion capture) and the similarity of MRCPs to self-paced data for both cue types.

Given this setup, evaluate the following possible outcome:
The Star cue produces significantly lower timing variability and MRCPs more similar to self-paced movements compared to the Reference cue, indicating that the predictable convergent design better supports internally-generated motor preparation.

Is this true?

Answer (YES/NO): NO